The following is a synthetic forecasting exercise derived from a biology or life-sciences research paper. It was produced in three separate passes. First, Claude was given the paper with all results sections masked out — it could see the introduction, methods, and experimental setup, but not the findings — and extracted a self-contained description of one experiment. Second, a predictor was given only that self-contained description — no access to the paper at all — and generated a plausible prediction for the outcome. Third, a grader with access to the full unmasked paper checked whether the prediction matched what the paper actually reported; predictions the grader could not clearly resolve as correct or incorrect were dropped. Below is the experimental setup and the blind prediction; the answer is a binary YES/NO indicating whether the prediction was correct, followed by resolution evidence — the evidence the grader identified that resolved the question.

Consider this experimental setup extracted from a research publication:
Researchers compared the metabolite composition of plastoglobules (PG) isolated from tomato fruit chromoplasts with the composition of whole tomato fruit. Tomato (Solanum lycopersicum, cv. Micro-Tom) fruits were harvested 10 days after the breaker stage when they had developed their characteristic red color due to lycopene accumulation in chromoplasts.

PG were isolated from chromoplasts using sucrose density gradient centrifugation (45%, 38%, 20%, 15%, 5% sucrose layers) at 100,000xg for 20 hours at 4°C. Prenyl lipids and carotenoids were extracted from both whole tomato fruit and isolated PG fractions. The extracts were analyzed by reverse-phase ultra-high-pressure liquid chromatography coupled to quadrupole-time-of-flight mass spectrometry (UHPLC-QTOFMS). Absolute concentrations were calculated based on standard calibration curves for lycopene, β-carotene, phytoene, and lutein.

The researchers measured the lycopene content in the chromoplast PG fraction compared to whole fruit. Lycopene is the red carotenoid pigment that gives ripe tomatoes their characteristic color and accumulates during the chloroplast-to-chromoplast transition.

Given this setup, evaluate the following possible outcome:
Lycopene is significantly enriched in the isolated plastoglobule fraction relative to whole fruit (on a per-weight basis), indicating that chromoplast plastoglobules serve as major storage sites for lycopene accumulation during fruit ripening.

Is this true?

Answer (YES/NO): NO